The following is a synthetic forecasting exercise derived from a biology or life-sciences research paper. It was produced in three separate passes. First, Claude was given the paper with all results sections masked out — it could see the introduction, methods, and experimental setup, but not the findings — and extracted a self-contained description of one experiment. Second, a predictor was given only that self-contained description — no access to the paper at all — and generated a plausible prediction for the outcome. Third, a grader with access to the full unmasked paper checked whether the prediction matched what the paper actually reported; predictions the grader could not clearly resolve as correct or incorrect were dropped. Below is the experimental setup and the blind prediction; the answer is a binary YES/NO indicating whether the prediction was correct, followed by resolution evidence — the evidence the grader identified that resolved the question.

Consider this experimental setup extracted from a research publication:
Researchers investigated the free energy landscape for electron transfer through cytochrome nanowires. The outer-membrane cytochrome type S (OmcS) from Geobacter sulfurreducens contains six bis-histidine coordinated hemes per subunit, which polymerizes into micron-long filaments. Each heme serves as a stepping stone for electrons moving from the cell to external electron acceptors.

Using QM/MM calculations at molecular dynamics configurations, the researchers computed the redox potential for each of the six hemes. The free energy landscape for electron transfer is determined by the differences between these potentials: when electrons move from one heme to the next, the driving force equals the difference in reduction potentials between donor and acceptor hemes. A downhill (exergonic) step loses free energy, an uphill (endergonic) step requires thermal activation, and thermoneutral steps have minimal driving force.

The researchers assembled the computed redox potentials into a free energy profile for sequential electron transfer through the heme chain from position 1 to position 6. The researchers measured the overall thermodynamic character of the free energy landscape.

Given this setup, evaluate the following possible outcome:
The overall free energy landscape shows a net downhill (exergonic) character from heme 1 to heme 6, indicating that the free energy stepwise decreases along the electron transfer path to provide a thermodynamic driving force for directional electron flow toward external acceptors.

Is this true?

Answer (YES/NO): NO